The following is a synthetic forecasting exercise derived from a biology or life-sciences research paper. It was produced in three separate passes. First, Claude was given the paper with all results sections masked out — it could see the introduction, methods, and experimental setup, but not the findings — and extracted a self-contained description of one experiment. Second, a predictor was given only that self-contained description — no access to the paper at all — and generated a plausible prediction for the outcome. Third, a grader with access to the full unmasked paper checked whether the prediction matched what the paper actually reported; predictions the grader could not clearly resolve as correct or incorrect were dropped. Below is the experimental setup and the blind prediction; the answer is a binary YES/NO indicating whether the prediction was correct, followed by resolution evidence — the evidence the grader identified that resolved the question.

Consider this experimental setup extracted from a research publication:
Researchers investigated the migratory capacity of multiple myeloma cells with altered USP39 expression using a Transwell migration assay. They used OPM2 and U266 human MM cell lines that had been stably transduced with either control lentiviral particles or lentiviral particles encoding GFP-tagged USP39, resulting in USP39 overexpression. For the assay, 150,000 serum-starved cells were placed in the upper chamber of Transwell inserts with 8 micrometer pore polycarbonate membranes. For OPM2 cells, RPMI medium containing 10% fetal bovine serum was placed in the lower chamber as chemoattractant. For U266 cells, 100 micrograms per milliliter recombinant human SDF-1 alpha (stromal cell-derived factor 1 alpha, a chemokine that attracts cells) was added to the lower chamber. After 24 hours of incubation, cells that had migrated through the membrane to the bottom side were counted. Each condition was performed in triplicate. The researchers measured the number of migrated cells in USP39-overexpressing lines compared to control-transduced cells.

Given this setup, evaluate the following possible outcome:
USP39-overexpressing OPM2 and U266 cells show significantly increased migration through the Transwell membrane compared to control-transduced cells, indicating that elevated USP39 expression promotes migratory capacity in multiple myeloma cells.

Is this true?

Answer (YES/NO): YES